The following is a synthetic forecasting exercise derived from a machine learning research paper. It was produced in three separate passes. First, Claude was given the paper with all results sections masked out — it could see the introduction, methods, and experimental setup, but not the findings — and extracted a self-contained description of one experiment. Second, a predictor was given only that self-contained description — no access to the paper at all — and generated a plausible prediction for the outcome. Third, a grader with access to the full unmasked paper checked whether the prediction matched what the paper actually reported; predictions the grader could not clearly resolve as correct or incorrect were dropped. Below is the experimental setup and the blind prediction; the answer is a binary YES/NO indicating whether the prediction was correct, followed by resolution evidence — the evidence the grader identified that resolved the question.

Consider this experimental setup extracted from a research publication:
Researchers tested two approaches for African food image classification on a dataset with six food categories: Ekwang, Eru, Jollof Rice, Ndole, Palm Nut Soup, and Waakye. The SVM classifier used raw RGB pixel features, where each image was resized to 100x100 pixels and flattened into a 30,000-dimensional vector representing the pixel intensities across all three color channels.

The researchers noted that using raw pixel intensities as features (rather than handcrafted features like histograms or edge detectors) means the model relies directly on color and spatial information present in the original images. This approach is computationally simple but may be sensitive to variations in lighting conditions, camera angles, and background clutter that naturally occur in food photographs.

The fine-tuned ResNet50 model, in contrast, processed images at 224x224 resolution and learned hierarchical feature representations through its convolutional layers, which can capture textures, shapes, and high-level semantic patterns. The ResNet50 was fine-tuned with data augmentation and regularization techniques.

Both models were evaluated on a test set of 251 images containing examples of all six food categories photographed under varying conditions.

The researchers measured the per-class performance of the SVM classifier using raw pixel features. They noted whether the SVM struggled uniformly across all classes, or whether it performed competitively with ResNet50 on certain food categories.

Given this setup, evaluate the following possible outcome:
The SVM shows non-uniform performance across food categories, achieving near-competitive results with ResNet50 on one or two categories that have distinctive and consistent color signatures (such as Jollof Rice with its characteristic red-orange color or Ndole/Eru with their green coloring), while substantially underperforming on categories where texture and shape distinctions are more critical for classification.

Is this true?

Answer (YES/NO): NO